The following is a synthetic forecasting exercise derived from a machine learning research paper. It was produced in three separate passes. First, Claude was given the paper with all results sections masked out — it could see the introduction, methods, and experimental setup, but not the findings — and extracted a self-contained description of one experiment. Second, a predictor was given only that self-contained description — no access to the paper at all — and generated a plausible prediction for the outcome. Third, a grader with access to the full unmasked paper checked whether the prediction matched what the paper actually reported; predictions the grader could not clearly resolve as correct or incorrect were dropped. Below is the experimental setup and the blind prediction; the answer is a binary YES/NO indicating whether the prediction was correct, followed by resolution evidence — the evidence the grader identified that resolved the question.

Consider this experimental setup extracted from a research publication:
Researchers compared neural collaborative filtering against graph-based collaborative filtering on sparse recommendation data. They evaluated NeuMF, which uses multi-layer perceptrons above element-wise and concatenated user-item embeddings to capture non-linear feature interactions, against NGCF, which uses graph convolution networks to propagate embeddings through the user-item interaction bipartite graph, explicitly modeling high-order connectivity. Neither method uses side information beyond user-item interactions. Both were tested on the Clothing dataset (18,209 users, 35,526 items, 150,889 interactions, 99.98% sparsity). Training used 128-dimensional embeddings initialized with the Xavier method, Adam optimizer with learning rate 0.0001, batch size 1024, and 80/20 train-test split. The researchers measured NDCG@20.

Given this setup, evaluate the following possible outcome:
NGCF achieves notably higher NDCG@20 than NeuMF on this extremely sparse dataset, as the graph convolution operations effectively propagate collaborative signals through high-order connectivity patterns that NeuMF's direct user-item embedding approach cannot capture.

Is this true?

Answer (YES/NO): YES